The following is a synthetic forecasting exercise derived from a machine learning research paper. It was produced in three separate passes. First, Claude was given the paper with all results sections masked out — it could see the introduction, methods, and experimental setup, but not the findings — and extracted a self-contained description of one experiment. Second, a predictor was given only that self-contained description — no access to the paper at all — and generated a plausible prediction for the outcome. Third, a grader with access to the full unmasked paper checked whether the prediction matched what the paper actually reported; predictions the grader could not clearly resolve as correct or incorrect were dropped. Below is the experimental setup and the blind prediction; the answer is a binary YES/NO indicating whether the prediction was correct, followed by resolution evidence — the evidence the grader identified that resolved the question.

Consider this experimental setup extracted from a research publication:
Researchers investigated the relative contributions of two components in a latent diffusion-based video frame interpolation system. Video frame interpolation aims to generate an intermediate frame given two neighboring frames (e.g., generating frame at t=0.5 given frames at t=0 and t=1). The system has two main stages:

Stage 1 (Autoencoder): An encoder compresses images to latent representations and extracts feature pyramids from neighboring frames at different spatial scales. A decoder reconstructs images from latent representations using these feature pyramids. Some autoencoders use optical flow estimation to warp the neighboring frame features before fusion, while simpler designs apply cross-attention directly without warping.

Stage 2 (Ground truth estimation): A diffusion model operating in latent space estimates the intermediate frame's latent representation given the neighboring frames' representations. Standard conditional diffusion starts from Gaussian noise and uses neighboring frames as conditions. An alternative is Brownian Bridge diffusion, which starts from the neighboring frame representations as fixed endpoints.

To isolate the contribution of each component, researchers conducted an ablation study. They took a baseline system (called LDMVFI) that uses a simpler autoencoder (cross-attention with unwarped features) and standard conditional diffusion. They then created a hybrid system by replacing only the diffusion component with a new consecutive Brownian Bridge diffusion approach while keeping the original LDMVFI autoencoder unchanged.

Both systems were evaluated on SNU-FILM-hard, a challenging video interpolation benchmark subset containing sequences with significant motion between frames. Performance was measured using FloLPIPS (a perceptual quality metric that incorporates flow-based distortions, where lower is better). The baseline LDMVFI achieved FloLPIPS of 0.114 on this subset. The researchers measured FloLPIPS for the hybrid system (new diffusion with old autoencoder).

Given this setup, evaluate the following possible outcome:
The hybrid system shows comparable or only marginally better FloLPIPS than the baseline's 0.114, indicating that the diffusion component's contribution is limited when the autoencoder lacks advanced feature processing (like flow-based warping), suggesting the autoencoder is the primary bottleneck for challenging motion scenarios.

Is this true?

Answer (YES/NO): NO